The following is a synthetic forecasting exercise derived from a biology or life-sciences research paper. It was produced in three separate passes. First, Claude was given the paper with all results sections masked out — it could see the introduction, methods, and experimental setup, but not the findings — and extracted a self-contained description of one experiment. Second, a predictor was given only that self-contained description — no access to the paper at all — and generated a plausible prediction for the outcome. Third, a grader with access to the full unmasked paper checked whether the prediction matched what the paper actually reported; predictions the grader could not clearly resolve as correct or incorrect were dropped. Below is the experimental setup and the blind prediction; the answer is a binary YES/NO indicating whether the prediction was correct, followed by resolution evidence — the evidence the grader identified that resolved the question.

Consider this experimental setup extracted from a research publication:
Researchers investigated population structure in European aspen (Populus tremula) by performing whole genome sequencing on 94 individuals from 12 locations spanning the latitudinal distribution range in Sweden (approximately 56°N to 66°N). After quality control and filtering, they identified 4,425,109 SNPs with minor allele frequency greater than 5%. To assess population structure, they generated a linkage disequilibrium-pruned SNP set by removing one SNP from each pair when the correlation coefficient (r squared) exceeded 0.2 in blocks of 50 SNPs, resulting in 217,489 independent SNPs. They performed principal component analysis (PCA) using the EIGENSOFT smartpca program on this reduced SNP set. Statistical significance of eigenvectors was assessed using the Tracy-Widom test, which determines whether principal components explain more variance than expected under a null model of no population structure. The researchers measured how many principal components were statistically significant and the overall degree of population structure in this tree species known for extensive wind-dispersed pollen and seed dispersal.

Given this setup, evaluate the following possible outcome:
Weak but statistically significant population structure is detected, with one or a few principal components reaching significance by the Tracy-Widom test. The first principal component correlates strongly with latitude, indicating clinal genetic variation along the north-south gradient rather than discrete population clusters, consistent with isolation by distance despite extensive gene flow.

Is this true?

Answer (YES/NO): YES